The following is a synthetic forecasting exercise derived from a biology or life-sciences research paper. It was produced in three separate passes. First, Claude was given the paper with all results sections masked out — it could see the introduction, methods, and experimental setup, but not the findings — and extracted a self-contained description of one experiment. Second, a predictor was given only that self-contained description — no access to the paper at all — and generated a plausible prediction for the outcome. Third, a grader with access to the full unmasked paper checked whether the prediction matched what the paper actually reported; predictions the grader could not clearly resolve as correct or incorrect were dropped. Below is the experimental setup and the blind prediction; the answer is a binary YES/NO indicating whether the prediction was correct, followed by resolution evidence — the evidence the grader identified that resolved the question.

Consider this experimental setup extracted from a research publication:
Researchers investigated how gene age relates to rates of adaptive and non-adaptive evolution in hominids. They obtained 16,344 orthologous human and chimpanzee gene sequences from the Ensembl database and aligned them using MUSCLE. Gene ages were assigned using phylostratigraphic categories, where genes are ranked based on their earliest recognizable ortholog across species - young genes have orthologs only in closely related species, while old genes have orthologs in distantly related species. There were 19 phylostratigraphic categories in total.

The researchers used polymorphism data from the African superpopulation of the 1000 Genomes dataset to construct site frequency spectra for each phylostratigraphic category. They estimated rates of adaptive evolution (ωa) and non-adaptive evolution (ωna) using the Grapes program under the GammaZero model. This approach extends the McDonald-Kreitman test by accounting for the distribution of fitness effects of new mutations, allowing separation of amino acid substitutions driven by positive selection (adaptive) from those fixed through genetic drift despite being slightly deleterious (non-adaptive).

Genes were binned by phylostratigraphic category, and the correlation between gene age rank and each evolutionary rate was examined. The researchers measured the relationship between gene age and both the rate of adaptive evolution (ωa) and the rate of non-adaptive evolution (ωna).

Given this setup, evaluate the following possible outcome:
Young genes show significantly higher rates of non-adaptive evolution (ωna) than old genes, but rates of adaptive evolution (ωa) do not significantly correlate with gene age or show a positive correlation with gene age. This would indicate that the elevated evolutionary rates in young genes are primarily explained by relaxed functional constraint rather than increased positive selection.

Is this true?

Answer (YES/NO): NO